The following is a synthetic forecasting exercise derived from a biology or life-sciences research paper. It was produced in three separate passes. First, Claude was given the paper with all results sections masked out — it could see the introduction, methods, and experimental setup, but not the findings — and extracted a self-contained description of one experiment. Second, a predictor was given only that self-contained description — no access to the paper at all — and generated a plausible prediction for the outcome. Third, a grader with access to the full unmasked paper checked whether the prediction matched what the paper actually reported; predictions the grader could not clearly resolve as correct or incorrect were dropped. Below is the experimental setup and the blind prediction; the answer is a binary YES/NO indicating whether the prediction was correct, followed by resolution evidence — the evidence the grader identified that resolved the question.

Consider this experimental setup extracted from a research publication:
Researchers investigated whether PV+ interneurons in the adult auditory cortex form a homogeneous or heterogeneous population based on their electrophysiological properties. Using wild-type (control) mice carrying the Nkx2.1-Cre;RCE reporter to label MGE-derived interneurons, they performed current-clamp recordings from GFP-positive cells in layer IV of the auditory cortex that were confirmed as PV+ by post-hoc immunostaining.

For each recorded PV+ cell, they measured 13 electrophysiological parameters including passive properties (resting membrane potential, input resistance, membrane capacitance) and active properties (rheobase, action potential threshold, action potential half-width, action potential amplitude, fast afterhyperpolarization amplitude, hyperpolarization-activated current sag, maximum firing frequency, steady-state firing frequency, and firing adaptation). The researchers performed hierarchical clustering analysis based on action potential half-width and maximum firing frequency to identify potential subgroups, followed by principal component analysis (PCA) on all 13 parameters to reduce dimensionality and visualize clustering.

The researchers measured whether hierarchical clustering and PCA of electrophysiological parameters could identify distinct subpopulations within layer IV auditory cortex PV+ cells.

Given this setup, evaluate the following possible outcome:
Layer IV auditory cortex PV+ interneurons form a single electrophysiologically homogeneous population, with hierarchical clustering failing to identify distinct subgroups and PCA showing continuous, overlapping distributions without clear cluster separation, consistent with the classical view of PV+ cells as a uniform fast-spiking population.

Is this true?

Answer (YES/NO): NO